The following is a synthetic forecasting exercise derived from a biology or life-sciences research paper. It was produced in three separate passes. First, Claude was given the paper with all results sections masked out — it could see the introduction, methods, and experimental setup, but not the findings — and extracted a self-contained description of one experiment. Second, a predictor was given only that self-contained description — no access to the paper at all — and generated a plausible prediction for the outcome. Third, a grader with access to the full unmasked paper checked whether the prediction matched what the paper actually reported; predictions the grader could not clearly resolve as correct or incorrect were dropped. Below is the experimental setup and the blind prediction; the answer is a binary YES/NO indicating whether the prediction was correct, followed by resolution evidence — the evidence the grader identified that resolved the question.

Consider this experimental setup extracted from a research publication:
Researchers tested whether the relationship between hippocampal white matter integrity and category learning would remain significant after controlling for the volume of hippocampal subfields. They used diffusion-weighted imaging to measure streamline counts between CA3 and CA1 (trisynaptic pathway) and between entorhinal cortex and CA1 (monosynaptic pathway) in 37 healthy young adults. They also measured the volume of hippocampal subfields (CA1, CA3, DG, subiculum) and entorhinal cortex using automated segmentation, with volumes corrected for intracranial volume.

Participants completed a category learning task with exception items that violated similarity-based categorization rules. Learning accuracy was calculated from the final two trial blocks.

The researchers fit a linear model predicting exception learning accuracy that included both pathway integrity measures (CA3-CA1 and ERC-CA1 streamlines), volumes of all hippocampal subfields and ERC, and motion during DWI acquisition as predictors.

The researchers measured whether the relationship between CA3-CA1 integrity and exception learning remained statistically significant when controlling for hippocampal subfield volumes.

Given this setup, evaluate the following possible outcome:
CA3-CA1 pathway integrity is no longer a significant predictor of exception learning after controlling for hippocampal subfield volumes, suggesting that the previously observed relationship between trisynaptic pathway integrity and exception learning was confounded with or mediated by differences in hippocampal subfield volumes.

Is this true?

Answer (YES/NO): NO